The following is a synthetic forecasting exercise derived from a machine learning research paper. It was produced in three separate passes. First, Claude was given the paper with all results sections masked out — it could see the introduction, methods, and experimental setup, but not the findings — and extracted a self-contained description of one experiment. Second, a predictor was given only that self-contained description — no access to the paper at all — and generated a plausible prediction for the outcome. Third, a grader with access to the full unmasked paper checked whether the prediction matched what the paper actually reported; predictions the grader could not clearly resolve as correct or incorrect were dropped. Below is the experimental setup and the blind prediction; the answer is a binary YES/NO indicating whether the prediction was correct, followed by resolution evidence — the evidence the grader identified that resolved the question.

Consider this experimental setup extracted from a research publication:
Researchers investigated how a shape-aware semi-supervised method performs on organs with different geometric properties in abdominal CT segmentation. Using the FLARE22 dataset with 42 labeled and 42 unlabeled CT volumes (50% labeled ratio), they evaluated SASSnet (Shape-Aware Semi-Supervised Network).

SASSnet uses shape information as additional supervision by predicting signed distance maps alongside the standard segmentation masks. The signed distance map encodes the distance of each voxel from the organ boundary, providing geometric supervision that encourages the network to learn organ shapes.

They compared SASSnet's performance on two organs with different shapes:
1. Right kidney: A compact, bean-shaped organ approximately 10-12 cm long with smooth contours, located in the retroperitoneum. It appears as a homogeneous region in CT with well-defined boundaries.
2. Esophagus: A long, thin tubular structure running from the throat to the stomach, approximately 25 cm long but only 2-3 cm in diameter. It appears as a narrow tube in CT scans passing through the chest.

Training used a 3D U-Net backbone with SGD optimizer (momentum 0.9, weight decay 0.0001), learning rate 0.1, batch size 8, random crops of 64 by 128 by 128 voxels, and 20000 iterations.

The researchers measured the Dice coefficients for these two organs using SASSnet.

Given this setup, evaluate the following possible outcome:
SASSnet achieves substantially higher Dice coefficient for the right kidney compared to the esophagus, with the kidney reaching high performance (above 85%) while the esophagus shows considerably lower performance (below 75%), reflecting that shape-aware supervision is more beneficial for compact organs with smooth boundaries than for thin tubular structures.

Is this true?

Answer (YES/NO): YES